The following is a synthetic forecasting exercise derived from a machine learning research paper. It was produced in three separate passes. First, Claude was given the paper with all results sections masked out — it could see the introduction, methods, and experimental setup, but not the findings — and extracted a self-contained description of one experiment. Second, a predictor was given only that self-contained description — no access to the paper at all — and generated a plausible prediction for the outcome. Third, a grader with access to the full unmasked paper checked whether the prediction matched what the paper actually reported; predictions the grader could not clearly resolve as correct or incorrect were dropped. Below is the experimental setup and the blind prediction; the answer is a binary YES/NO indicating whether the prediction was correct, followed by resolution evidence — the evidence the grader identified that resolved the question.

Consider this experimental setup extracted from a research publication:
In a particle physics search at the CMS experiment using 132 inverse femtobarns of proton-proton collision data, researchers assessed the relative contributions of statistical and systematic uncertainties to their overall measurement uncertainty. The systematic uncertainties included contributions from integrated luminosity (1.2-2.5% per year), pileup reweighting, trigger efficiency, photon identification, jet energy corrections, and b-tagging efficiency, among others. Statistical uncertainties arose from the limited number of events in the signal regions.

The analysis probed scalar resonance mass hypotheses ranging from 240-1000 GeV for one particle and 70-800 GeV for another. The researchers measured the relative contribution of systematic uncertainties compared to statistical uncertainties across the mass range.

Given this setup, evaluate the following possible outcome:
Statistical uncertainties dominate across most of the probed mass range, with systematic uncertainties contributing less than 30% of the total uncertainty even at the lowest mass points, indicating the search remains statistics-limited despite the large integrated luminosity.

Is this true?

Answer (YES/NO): NO